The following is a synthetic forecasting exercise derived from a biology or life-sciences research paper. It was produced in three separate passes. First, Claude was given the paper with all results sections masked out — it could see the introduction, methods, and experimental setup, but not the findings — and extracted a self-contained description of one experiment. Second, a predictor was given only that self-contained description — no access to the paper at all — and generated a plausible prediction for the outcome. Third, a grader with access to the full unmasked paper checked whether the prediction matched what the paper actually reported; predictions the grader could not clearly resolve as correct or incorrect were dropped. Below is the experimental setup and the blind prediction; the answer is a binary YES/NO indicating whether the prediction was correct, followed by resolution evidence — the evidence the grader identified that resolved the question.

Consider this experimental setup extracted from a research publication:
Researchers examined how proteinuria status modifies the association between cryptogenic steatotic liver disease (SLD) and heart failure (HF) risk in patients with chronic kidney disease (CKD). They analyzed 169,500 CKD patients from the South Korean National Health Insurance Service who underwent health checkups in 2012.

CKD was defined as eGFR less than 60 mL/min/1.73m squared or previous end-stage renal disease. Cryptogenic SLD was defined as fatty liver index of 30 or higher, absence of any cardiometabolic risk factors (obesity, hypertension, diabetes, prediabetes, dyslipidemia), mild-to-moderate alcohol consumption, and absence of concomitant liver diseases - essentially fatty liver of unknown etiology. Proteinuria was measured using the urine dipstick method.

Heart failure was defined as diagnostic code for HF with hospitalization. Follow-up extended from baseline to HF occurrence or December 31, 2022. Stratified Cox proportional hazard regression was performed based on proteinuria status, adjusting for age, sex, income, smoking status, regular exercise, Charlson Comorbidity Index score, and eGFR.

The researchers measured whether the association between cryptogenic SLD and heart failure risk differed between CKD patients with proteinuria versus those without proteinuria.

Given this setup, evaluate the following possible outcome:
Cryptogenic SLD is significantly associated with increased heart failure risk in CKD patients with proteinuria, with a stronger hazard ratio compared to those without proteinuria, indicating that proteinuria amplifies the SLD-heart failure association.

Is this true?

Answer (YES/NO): YES